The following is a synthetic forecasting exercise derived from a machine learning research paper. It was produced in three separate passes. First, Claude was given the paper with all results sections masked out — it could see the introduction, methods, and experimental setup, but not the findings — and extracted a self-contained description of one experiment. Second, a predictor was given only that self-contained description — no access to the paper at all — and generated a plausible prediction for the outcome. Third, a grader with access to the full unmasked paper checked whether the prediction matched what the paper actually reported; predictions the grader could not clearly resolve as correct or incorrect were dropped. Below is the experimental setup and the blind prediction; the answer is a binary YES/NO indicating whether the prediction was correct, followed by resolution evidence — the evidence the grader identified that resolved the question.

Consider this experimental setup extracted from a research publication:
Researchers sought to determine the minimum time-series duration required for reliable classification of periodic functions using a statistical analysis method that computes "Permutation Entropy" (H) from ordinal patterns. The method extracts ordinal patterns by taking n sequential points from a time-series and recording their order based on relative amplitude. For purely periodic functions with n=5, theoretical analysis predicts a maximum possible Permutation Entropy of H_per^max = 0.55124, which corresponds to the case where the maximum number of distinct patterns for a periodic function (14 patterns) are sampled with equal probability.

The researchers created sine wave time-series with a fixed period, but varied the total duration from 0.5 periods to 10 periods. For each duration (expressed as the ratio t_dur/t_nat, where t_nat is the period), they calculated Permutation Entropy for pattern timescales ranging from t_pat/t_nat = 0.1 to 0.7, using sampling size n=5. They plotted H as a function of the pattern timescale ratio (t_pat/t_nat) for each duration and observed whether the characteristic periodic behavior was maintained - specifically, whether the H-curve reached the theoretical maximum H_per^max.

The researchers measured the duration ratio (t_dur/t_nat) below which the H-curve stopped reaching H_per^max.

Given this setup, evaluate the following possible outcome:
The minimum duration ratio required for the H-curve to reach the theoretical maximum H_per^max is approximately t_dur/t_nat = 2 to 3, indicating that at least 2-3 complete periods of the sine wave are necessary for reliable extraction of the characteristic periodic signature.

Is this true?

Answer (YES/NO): NO